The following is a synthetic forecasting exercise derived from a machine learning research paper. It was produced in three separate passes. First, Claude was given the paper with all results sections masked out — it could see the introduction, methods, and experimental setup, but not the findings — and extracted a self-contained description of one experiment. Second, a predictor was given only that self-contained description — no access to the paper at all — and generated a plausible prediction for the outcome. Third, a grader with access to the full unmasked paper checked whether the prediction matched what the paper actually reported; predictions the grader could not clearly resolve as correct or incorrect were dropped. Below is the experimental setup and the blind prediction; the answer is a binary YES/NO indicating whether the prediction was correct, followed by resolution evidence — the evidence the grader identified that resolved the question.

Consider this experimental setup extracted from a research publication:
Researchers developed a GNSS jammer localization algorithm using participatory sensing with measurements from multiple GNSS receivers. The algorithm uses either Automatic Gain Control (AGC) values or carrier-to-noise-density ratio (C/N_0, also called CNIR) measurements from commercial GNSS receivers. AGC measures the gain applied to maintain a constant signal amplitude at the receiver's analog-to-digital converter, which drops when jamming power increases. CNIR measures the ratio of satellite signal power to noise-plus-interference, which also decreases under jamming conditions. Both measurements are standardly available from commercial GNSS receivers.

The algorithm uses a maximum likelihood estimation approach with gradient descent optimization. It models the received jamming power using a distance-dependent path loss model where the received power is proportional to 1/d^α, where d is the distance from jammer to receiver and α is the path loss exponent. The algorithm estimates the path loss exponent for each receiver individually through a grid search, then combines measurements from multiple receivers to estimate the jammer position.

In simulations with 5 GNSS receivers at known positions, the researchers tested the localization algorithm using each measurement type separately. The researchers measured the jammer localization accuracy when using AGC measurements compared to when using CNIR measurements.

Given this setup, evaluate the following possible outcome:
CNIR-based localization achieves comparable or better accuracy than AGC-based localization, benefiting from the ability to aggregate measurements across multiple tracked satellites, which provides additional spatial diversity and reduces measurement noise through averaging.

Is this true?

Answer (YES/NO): YES